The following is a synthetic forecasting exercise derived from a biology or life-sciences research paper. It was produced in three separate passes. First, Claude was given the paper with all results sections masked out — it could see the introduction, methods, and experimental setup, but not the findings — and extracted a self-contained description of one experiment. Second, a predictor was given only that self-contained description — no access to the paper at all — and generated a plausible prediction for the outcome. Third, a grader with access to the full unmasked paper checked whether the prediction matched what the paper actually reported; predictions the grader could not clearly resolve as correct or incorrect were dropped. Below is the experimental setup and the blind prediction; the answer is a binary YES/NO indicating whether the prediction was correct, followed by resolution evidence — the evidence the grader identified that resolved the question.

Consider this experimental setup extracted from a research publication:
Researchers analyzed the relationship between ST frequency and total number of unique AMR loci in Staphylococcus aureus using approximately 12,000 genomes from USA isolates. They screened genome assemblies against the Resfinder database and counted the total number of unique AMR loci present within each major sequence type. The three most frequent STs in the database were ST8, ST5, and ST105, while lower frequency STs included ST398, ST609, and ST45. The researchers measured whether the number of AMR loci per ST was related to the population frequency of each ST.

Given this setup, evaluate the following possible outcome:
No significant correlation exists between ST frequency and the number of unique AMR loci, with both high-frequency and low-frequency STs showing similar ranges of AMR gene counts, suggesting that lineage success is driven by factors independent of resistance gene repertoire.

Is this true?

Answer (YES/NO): NO